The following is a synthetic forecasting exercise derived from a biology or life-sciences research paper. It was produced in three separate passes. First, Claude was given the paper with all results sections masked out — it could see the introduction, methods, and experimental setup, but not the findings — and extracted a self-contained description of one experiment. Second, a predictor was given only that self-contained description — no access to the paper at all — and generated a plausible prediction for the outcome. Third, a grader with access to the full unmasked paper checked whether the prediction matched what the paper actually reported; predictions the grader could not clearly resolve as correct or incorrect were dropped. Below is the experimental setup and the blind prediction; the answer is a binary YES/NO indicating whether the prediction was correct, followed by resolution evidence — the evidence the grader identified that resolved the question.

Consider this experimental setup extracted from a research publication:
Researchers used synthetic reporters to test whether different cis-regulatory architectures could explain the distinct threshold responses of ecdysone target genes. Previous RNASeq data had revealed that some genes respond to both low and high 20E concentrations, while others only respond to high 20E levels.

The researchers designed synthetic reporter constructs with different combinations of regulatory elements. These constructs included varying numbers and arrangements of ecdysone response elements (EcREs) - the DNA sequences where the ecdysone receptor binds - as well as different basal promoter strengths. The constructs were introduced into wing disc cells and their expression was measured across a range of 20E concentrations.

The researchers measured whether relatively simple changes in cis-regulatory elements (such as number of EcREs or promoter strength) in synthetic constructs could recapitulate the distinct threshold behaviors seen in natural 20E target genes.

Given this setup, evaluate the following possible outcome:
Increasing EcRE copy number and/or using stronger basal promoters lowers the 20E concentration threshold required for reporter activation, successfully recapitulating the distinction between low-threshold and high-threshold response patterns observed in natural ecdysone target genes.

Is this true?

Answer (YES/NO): NO